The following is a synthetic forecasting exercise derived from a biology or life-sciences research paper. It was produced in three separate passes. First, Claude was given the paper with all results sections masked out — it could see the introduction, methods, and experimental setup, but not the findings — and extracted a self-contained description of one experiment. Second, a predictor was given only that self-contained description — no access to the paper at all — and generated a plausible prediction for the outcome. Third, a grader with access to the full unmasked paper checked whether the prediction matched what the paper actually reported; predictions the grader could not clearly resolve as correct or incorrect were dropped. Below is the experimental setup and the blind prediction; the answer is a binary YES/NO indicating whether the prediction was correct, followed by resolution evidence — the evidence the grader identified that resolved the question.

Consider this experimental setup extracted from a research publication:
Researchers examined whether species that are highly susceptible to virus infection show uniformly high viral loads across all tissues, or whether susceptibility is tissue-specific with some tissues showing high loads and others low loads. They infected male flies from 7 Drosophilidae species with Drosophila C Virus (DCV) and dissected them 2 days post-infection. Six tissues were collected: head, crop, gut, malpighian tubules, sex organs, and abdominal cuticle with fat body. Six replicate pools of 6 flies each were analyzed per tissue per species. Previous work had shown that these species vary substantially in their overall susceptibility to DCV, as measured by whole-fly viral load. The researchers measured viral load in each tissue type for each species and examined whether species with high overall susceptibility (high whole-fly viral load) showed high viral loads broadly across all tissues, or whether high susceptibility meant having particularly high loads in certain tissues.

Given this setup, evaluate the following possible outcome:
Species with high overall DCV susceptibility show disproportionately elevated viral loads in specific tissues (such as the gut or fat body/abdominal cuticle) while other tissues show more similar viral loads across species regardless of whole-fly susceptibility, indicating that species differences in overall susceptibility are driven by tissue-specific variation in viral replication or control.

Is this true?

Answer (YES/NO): NO